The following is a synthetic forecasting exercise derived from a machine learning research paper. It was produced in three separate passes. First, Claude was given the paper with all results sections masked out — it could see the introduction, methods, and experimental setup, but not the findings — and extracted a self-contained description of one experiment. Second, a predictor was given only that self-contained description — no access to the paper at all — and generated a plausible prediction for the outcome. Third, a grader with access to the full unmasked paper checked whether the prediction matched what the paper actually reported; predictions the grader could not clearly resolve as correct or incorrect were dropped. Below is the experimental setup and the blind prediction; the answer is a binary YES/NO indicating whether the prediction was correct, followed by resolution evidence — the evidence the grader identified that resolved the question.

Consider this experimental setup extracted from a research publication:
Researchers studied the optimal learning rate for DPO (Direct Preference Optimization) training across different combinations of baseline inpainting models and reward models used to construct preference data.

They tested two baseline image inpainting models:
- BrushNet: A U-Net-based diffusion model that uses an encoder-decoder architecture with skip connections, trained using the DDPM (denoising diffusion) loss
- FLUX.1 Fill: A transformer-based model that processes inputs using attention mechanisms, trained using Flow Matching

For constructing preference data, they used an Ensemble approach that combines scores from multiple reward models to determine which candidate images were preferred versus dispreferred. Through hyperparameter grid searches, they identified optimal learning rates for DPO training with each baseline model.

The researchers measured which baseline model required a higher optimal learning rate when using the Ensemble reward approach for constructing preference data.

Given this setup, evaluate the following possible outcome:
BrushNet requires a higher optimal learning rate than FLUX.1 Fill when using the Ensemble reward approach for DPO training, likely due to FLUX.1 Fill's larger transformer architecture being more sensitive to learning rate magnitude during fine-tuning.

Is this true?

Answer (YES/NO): NO